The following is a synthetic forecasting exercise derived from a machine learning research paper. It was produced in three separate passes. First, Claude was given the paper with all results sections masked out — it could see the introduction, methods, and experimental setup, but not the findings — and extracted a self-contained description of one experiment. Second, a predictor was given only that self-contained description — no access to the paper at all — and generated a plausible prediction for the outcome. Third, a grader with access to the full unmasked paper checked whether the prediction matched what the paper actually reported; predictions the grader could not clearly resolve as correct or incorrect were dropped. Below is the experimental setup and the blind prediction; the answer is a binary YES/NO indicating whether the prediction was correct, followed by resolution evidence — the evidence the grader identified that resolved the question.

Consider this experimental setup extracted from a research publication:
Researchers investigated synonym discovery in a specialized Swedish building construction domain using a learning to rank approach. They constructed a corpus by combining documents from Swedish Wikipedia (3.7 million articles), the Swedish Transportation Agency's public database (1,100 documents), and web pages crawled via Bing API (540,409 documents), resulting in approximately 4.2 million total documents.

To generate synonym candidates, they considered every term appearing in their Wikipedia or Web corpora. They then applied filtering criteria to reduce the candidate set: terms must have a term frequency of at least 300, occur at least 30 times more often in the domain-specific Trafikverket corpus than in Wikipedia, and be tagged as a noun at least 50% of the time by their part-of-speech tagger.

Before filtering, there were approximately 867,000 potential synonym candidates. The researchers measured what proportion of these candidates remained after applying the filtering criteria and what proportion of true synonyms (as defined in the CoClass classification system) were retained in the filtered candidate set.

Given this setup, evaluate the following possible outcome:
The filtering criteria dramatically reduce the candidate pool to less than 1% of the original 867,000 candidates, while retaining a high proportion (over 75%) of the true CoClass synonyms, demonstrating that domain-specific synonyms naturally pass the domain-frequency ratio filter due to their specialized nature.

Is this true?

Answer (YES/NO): NO